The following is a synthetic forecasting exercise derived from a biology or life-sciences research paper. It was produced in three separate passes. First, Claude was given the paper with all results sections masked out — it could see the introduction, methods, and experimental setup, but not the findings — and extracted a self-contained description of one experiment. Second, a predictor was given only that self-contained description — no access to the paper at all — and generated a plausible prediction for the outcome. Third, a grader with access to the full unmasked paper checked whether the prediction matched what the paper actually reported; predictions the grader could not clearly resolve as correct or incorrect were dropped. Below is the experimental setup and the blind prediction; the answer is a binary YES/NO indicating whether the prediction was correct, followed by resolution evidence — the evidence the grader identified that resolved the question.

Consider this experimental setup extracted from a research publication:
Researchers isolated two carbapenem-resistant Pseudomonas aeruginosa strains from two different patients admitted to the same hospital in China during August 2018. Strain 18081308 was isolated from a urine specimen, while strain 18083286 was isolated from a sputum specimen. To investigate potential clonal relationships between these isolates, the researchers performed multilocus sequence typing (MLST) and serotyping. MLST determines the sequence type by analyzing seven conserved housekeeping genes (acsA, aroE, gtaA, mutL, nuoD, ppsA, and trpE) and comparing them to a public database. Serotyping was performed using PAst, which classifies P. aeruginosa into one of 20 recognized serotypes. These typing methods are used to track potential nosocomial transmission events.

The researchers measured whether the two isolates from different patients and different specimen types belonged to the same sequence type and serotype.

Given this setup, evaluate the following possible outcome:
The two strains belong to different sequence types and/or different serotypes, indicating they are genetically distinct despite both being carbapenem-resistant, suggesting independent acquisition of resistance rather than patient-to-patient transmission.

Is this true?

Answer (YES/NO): NO